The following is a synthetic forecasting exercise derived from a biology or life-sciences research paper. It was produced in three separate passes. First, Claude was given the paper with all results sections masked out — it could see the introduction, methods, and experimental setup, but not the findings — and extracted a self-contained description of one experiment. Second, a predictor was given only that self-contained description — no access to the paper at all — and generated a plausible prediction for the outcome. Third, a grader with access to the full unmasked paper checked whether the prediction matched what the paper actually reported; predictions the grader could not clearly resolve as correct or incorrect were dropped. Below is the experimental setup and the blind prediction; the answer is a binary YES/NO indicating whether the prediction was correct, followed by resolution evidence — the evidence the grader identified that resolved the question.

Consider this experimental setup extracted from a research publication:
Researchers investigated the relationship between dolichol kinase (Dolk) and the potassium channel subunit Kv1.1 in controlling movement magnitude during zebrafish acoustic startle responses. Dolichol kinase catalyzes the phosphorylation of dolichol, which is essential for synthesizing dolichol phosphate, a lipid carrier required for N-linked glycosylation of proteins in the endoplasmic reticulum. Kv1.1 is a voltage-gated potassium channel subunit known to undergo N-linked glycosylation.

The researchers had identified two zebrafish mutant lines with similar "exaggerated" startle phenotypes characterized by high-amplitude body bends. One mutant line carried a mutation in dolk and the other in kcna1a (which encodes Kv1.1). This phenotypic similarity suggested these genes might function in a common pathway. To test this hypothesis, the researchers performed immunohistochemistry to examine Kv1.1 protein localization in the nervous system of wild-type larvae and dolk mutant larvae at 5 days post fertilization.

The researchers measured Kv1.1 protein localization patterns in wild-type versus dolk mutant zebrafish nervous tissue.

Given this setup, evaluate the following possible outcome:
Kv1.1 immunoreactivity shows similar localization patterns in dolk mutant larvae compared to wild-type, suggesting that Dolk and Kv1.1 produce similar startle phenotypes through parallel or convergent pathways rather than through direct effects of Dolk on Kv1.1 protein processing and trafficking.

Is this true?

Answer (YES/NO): NO